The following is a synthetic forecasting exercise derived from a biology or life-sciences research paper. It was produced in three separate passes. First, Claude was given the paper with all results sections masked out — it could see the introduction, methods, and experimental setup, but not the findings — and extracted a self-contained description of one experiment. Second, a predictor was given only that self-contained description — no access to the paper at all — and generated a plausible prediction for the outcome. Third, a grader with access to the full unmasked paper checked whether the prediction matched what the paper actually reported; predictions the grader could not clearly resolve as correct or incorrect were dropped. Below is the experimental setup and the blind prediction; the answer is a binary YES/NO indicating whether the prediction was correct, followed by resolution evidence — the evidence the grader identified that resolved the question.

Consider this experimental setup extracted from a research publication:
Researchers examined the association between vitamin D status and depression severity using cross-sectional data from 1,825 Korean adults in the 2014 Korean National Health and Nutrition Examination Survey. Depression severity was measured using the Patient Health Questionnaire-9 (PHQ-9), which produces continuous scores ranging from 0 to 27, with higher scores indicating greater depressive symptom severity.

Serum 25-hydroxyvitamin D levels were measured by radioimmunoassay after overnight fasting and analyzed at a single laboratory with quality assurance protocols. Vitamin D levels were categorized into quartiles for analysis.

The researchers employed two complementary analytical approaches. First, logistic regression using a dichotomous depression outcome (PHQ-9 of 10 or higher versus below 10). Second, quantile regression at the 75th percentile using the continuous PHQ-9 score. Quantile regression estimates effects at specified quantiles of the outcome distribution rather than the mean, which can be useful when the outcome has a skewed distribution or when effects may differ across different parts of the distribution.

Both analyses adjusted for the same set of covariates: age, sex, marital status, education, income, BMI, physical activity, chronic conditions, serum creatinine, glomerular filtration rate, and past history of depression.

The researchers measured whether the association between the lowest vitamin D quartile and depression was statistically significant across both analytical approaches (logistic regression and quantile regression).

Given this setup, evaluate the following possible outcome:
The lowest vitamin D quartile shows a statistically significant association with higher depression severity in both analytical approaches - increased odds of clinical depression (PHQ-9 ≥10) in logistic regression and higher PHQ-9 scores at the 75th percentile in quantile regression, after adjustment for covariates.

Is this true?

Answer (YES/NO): NO